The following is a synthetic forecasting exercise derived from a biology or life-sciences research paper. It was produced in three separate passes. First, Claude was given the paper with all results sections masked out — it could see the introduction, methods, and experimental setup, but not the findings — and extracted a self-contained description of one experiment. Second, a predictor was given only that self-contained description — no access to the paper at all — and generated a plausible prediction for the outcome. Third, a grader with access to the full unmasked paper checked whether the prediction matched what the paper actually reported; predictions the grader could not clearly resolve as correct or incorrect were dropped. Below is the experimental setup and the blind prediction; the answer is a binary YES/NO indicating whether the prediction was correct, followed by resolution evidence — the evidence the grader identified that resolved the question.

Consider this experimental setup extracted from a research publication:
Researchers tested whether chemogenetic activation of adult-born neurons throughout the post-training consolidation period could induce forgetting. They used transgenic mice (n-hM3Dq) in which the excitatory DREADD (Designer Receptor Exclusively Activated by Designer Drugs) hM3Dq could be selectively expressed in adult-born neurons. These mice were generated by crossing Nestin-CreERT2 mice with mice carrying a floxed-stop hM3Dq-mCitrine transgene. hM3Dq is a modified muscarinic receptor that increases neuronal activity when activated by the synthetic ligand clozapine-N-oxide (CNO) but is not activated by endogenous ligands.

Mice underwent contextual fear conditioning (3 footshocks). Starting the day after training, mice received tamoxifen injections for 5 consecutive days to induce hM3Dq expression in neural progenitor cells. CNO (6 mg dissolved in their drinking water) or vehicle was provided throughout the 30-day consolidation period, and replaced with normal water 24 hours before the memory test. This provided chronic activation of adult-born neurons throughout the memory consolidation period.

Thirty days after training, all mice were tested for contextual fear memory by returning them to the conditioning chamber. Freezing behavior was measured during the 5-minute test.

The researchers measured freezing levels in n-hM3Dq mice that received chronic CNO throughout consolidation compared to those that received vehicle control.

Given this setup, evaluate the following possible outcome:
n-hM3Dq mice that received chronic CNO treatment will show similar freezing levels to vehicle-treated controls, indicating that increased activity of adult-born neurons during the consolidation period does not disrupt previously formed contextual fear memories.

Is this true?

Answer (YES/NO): NO